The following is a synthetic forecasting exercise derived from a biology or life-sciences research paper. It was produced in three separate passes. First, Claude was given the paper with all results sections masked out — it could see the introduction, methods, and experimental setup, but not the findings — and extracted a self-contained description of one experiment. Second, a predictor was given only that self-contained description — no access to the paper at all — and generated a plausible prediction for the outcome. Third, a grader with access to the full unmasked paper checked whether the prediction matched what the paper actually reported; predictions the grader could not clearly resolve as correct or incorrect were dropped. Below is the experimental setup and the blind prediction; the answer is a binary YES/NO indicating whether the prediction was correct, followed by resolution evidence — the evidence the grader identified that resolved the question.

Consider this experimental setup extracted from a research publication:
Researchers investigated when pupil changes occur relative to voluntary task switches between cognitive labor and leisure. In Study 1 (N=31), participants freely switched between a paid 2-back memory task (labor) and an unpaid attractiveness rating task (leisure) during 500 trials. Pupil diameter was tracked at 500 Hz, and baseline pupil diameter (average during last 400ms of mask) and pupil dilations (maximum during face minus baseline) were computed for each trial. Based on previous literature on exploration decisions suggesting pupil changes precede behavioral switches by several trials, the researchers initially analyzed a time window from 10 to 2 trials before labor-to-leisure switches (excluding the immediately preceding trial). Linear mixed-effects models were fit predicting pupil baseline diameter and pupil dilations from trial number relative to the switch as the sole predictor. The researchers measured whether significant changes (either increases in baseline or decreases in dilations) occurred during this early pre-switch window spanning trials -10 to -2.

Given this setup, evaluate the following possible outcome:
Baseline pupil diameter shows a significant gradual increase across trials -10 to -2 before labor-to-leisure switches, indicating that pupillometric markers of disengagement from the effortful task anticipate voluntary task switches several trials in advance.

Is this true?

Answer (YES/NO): NO